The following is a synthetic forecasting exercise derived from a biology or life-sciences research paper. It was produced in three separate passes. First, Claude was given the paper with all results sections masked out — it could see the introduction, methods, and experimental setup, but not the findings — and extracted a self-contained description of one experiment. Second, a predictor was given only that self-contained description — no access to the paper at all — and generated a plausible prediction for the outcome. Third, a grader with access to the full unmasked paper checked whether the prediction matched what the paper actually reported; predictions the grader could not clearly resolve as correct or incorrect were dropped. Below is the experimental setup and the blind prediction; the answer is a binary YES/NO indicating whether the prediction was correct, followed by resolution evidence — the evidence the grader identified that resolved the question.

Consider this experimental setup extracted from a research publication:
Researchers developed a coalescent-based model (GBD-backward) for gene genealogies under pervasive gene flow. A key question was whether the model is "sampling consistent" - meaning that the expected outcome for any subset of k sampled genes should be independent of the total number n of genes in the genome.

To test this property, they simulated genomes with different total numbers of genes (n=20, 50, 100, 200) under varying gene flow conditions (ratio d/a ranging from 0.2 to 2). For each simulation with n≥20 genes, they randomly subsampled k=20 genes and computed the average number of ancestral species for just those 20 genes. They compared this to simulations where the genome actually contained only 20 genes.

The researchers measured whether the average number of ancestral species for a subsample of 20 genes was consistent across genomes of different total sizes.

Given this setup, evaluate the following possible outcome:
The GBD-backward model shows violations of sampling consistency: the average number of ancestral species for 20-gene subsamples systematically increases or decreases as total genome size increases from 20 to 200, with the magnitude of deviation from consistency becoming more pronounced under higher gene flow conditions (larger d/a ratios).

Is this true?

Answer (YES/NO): NO